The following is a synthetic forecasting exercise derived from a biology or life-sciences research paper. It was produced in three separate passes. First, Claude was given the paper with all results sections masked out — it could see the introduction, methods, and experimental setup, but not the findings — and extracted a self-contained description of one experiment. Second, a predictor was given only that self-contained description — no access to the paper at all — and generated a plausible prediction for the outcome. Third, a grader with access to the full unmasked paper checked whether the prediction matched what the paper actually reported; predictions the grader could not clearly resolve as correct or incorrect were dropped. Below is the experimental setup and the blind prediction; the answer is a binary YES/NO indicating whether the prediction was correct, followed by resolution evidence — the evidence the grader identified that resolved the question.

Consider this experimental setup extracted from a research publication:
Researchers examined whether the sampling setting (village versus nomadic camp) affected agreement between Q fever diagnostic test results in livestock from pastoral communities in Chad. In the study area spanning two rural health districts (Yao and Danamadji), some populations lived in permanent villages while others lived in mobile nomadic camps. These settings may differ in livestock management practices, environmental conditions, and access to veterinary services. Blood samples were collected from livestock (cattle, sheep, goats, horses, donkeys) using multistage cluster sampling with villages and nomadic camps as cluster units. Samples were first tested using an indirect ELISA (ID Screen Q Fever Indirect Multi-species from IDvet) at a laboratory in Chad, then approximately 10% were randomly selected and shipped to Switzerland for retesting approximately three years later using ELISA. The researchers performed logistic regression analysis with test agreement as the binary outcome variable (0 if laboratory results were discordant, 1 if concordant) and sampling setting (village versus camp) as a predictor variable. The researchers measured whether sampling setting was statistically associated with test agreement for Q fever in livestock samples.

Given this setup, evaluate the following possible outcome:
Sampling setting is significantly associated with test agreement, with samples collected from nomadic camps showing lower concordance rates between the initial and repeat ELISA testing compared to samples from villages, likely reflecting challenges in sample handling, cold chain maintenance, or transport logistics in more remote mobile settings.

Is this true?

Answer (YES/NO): NO